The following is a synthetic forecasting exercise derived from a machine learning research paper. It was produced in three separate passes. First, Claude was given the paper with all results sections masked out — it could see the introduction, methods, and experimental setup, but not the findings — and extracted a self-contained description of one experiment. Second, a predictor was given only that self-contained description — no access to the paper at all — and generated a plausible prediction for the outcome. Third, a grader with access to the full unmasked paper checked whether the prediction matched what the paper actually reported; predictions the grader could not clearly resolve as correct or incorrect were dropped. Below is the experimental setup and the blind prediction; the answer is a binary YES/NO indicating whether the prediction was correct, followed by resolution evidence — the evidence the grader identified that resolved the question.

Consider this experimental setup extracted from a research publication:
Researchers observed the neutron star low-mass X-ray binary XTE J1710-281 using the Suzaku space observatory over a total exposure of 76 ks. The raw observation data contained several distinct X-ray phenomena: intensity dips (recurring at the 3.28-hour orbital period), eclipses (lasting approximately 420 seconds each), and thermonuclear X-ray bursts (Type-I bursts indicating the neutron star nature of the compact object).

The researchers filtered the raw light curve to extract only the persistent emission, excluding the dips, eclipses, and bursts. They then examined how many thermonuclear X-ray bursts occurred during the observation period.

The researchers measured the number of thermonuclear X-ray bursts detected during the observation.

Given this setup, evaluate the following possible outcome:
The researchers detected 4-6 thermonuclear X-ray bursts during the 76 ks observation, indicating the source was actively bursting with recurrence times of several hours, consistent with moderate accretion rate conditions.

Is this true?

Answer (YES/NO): YES